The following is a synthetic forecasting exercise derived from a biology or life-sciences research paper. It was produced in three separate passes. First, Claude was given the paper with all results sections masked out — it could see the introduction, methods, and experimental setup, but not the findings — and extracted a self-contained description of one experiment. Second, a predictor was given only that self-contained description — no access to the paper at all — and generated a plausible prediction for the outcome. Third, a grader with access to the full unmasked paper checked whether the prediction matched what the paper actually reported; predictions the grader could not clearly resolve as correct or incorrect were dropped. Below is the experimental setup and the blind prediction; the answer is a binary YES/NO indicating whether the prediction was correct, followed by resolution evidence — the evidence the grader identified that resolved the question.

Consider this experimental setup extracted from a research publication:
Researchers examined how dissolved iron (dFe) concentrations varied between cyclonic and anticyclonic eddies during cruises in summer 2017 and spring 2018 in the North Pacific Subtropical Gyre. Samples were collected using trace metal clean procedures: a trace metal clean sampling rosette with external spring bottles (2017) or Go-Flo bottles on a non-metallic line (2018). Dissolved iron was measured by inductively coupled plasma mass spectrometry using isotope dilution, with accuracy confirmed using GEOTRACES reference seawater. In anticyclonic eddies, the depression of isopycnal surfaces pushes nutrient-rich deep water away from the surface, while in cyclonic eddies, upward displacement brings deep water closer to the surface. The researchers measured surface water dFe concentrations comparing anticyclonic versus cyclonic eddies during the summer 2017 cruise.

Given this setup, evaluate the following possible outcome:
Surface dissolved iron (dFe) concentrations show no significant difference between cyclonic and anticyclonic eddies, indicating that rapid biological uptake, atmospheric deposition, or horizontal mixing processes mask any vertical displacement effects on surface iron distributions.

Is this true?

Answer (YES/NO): NO